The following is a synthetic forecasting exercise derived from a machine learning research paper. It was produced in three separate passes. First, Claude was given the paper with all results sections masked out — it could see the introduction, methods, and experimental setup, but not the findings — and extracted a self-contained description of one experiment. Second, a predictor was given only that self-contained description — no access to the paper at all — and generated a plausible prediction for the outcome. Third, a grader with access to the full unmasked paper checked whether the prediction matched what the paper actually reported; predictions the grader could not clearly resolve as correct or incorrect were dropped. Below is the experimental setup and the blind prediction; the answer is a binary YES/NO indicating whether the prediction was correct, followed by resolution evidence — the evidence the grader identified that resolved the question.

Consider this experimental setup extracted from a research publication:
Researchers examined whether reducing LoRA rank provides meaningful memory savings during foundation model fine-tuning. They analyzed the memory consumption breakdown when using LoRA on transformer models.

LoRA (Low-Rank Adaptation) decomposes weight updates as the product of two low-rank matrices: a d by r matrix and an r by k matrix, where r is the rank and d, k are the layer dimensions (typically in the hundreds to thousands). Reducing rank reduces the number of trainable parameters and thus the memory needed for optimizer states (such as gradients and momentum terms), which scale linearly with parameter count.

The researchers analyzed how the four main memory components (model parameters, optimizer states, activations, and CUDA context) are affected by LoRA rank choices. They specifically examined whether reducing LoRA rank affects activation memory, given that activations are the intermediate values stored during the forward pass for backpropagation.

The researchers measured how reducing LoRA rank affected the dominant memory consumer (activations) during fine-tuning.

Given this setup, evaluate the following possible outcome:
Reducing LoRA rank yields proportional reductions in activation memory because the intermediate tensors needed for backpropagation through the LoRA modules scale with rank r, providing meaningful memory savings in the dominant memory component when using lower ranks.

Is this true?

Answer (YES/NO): NO